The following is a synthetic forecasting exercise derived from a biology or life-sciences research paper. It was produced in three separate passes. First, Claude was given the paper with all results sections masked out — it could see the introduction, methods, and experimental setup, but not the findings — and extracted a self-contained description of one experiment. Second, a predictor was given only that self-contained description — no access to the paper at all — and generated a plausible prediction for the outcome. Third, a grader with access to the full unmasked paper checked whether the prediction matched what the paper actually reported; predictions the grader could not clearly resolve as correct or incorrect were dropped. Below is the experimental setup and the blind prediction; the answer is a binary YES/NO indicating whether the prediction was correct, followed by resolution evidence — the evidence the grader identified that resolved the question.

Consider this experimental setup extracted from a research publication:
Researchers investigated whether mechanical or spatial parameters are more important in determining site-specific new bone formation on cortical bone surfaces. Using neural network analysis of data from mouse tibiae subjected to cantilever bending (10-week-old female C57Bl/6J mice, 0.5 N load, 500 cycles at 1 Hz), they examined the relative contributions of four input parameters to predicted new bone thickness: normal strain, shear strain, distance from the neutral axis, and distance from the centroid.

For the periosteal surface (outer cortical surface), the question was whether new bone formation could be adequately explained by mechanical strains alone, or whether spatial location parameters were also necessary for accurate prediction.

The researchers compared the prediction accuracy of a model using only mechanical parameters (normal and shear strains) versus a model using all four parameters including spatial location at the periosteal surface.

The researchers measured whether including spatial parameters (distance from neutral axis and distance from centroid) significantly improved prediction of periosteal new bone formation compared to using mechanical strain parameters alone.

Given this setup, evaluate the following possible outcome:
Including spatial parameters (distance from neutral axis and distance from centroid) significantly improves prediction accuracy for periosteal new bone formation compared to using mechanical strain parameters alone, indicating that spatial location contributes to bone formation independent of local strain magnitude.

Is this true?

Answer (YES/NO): NO